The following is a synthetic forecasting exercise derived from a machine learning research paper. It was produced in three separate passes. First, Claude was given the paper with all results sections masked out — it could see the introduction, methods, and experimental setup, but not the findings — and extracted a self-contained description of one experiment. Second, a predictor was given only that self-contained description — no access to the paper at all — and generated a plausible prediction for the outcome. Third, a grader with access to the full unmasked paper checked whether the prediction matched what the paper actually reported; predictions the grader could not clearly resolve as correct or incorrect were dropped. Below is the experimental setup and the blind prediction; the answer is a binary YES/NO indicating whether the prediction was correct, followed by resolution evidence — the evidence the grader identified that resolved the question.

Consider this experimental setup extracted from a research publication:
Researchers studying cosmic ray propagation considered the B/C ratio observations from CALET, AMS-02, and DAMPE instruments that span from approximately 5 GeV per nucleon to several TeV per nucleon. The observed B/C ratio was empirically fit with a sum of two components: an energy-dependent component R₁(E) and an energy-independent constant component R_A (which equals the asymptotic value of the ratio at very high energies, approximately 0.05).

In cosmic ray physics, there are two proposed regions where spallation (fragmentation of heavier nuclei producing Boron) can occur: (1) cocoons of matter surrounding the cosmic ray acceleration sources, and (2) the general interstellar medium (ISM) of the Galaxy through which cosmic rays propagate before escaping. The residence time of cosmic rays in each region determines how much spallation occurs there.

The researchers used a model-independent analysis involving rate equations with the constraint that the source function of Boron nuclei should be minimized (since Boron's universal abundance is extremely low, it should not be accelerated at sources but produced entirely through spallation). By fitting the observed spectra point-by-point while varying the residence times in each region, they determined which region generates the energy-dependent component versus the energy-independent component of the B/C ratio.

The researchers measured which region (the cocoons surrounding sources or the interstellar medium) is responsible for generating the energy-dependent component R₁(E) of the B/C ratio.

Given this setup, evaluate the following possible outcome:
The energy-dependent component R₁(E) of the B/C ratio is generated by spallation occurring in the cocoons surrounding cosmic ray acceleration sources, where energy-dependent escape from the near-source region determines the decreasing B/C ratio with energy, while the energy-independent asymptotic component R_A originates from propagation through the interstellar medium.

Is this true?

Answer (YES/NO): YES